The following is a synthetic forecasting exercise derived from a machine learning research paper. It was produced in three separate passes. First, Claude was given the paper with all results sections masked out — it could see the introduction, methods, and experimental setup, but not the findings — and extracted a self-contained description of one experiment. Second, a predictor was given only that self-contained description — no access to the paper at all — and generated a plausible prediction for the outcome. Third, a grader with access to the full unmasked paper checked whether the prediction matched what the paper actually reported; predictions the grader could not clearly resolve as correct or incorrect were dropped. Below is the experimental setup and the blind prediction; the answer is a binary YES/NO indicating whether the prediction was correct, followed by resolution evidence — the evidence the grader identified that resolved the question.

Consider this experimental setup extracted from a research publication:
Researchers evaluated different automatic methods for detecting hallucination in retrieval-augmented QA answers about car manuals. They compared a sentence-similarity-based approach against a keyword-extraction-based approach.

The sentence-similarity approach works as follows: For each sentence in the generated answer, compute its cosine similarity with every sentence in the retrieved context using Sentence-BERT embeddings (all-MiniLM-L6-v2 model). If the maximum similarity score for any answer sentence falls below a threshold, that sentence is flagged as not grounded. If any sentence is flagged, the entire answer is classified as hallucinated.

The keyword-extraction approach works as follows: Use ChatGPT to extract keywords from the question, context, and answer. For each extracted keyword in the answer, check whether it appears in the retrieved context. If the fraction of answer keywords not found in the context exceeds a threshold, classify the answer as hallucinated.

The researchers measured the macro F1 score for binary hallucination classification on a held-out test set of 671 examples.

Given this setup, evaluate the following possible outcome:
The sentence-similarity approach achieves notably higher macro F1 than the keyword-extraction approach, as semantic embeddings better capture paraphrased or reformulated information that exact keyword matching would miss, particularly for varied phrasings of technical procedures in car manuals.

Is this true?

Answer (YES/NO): YES